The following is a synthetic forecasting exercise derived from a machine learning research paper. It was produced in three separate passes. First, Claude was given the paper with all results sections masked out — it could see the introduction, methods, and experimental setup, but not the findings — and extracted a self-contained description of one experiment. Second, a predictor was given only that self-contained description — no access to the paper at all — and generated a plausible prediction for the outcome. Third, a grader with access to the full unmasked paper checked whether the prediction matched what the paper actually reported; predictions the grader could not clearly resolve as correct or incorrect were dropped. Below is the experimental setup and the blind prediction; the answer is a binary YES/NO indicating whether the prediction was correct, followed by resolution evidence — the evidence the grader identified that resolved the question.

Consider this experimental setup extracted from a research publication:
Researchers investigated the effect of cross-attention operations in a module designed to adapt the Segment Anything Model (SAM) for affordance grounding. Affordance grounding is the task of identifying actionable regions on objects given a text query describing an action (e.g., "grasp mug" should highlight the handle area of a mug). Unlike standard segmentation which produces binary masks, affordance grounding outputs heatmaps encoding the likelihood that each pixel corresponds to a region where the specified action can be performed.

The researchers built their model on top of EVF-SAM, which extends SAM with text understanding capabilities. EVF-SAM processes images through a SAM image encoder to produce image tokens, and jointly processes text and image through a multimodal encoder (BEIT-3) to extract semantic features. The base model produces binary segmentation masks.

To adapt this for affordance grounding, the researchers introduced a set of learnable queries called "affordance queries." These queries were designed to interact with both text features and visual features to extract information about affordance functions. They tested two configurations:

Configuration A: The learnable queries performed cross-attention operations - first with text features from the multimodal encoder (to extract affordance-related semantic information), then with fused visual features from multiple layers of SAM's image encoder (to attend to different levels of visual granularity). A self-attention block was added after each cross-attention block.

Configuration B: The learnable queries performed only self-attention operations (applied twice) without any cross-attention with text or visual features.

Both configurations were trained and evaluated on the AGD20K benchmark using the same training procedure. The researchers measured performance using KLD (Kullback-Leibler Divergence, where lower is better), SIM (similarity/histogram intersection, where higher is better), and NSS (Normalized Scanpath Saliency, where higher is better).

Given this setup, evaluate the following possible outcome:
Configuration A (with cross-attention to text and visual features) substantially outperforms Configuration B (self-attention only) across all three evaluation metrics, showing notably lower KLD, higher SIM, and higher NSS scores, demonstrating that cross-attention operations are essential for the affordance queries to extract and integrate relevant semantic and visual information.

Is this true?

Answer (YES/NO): YES